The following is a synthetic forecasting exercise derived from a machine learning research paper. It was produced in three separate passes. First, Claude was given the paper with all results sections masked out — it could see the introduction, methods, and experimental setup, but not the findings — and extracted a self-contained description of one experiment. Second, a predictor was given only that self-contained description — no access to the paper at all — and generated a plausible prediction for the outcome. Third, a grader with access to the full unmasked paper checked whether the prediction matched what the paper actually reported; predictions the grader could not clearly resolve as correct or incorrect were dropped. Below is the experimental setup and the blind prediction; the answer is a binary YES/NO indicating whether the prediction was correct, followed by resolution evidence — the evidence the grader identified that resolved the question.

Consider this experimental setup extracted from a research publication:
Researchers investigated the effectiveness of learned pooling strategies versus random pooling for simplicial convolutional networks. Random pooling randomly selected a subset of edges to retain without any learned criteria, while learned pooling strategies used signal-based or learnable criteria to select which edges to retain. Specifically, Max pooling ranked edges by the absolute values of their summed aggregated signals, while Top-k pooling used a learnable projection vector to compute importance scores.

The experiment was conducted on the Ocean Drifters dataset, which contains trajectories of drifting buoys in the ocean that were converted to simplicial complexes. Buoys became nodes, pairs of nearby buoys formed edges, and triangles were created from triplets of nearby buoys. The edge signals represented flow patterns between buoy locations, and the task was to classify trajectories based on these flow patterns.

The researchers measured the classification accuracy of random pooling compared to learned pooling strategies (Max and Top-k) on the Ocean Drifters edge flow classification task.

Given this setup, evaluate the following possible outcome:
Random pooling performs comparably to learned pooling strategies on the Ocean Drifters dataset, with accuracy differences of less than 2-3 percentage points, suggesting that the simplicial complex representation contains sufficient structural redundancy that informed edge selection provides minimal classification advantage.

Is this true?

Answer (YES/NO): NO